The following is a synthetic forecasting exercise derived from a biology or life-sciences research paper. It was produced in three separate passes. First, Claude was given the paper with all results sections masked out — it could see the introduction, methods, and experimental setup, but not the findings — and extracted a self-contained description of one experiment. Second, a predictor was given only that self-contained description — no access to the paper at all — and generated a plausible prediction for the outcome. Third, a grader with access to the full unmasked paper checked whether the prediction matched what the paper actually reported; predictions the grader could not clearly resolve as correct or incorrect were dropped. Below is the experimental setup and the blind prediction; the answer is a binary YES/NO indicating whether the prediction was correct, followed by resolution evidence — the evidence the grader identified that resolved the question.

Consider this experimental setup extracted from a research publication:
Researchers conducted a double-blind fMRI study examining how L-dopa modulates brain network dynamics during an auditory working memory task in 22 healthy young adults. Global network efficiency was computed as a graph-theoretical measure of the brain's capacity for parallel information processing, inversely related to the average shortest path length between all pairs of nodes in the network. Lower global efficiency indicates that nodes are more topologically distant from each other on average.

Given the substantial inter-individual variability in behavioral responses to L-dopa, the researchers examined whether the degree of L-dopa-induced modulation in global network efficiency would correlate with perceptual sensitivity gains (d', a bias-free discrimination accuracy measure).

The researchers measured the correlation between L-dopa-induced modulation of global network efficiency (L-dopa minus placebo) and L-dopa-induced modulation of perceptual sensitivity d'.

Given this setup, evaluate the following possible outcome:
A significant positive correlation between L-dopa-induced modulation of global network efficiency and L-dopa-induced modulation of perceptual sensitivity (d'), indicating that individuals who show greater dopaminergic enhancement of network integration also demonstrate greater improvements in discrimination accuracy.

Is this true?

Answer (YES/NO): NO